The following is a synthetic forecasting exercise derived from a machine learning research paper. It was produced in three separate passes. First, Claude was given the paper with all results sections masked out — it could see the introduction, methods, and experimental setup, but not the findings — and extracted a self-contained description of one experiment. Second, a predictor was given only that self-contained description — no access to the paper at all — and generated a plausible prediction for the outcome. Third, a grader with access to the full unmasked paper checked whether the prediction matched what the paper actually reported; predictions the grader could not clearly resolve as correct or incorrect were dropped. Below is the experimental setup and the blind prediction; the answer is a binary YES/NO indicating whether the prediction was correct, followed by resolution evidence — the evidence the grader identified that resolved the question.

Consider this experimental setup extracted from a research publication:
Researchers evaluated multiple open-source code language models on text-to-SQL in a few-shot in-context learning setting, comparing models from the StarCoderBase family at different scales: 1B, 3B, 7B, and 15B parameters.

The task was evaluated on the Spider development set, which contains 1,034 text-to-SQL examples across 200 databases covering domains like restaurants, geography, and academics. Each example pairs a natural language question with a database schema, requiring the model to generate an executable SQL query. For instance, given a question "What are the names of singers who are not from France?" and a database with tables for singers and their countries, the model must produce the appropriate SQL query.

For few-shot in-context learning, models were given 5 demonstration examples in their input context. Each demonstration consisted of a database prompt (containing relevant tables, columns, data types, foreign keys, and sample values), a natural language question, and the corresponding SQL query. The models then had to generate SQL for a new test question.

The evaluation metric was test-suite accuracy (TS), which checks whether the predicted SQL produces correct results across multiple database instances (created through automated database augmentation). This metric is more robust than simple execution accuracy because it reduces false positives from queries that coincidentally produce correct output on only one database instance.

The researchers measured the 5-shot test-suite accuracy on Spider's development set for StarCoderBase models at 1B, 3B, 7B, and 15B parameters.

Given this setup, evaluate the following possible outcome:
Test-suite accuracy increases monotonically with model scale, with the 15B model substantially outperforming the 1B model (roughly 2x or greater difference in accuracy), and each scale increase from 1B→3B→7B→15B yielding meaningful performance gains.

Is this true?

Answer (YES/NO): NO